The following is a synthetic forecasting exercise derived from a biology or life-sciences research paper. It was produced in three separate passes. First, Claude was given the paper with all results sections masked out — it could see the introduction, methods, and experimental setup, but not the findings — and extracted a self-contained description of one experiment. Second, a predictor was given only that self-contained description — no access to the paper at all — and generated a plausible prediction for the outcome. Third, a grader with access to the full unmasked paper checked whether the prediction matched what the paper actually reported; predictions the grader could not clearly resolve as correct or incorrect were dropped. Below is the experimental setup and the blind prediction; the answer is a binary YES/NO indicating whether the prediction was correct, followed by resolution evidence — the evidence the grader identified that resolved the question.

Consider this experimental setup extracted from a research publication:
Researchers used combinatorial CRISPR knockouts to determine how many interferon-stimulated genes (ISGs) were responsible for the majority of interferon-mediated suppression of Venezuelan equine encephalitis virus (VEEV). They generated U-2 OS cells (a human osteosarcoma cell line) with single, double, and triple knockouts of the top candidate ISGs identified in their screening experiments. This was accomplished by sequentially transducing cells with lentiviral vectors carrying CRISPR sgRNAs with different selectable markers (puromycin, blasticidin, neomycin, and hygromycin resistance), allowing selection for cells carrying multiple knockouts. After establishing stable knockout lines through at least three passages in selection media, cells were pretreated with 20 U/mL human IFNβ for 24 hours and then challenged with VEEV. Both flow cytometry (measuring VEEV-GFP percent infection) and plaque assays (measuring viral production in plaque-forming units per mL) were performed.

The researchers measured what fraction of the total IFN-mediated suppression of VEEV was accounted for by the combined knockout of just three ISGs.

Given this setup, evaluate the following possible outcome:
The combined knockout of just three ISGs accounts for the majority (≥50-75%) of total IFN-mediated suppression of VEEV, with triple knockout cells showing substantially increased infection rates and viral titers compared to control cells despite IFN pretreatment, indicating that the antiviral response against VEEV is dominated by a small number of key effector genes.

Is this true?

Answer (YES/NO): YES